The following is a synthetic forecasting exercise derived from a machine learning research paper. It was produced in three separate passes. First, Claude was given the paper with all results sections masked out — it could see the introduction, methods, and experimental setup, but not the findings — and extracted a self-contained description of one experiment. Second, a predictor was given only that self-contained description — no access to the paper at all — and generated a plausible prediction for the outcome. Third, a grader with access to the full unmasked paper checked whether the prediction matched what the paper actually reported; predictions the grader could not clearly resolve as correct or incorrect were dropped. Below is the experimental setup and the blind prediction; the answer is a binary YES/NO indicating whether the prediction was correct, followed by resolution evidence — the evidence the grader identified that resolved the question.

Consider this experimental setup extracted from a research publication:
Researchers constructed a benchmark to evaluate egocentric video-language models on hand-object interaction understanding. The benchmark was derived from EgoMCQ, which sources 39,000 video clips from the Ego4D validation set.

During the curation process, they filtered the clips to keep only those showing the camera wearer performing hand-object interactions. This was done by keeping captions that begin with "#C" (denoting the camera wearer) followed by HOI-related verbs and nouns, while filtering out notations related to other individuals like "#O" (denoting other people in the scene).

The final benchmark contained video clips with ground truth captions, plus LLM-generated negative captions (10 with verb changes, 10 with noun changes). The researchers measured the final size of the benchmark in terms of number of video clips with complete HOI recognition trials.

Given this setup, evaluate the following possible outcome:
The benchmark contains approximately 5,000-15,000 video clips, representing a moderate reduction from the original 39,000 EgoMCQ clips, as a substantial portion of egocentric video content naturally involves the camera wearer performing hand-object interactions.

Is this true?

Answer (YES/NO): NO